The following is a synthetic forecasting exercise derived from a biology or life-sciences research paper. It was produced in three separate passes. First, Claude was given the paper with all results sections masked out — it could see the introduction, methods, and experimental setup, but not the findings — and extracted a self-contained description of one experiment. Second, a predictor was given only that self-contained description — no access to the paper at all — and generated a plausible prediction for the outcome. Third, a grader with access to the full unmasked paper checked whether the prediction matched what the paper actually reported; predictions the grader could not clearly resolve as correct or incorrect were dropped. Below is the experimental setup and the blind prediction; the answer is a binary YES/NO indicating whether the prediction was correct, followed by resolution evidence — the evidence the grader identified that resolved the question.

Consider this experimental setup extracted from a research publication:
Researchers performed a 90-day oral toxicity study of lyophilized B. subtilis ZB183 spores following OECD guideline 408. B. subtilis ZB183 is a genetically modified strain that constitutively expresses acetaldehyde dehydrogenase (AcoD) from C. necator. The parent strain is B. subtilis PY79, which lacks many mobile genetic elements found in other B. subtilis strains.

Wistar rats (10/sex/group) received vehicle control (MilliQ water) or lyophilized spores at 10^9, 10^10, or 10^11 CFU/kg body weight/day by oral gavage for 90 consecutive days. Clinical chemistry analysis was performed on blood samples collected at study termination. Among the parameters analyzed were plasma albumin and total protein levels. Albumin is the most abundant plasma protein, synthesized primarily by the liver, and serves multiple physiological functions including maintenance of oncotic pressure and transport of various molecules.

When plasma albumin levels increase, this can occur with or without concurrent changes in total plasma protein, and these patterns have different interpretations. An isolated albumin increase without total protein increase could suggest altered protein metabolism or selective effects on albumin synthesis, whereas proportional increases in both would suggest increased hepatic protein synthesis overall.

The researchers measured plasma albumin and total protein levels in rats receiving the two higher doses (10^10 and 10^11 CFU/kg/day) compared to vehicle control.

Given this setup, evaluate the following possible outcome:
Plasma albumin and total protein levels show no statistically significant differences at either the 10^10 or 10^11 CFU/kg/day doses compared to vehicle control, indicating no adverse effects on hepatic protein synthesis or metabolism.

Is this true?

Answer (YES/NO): NO